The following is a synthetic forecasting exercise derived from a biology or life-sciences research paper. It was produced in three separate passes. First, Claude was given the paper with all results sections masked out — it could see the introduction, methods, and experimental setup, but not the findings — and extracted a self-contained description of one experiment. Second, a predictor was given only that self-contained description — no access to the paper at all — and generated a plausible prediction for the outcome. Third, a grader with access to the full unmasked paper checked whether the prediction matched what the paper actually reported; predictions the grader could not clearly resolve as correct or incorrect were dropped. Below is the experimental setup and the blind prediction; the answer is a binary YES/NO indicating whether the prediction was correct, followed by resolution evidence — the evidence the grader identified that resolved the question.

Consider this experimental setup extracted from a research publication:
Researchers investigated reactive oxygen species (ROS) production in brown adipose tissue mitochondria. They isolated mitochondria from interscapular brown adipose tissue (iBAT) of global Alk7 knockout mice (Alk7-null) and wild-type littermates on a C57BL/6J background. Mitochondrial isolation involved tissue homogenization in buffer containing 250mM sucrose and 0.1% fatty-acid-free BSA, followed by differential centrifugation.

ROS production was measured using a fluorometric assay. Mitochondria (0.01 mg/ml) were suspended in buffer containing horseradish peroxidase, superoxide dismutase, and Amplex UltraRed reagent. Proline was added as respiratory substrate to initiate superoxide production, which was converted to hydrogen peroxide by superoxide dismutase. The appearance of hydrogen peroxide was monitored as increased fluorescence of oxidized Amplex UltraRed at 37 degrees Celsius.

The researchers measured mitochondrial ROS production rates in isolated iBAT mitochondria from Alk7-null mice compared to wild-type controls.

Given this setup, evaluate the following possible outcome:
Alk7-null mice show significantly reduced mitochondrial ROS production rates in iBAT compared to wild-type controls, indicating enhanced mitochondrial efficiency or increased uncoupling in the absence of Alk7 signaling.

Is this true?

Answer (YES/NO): NO